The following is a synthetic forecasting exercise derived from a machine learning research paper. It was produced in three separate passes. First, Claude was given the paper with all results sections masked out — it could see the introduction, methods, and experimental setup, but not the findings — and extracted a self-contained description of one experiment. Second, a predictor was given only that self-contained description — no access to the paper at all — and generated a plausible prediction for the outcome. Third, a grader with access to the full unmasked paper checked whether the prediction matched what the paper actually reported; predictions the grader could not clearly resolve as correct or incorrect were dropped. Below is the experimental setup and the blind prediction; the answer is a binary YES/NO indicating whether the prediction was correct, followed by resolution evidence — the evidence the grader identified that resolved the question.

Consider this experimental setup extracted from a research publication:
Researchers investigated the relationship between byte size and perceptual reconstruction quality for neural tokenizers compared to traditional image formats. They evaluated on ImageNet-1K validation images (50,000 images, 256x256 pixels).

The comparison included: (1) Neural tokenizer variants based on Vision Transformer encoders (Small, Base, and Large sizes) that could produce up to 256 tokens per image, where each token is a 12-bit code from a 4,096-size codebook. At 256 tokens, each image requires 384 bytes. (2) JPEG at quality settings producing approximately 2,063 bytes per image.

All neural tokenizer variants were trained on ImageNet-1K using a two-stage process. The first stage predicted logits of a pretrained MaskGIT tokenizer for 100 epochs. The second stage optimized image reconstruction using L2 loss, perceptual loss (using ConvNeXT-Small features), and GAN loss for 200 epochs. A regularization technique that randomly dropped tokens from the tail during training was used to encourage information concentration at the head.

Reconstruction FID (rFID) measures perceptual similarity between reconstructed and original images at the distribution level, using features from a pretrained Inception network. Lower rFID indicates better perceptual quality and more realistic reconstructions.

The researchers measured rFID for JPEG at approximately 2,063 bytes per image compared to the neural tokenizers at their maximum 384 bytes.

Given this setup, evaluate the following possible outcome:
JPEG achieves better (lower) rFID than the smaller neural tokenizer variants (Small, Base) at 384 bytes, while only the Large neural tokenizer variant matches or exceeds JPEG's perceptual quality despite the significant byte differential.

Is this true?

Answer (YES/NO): NO